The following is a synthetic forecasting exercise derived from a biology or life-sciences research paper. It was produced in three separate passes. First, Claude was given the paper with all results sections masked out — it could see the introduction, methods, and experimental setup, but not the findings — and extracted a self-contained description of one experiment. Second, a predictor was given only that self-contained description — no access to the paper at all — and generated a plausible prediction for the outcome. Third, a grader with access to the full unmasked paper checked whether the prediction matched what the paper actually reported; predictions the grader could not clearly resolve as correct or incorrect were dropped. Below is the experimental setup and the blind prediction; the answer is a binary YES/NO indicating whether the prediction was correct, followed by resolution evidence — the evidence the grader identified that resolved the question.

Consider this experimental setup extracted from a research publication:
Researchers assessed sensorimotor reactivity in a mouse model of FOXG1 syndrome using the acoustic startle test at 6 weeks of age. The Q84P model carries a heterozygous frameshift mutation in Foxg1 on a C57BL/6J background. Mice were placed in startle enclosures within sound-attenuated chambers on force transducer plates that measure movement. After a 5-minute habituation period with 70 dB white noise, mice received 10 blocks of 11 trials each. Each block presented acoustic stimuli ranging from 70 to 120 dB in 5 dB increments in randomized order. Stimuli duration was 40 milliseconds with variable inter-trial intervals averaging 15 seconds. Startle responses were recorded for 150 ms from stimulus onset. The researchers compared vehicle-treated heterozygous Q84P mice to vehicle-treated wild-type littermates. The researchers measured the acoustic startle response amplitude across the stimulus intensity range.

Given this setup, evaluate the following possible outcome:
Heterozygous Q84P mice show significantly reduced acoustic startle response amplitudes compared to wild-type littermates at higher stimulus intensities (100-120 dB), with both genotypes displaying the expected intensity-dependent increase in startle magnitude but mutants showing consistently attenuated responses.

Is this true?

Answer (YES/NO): NO